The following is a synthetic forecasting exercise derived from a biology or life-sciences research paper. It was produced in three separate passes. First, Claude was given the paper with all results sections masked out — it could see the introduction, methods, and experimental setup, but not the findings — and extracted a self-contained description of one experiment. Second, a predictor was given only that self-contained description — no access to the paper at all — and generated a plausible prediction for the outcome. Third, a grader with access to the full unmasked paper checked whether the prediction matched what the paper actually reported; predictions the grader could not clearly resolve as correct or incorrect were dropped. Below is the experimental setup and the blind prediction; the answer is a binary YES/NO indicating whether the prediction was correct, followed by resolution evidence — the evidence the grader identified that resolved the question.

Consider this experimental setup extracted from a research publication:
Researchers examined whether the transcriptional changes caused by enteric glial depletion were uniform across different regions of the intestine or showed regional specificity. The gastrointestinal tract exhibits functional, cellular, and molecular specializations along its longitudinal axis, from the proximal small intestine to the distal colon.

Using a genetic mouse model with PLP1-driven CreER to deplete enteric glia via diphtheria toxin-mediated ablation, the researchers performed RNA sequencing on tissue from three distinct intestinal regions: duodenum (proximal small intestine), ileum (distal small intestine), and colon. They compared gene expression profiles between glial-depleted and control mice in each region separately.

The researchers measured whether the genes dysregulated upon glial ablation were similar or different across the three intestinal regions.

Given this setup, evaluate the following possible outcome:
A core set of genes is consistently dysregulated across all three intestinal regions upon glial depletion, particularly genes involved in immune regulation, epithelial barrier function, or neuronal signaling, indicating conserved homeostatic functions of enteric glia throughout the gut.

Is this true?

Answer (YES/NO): NO